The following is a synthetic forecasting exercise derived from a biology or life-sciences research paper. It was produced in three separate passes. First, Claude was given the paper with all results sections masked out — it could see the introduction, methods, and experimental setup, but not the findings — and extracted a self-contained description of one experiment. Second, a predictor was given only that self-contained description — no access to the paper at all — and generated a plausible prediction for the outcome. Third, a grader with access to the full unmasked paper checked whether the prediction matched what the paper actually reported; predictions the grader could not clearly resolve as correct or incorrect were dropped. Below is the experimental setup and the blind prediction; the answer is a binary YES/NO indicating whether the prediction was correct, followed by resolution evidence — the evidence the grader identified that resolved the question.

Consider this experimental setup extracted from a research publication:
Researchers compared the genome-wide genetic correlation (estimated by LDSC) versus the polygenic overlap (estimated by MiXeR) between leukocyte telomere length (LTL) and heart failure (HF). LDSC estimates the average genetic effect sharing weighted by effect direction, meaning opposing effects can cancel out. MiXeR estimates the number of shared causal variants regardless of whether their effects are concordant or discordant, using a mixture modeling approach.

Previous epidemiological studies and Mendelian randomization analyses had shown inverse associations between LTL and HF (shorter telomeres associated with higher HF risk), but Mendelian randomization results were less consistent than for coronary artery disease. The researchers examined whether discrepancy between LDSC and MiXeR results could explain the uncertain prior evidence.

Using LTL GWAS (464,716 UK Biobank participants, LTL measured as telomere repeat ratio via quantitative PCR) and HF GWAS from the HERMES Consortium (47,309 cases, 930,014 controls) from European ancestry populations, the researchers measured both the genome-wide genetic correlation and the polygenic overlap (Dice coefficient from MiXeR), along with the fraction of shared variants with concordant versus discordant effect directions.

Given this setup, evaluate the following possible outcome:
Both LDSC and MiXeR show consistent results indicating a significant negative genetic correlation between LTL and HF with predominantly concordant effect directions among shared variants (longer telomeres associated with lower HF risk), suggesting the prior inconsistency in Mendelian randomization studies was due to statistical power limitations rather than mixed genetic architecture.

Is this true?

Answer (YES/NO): NO